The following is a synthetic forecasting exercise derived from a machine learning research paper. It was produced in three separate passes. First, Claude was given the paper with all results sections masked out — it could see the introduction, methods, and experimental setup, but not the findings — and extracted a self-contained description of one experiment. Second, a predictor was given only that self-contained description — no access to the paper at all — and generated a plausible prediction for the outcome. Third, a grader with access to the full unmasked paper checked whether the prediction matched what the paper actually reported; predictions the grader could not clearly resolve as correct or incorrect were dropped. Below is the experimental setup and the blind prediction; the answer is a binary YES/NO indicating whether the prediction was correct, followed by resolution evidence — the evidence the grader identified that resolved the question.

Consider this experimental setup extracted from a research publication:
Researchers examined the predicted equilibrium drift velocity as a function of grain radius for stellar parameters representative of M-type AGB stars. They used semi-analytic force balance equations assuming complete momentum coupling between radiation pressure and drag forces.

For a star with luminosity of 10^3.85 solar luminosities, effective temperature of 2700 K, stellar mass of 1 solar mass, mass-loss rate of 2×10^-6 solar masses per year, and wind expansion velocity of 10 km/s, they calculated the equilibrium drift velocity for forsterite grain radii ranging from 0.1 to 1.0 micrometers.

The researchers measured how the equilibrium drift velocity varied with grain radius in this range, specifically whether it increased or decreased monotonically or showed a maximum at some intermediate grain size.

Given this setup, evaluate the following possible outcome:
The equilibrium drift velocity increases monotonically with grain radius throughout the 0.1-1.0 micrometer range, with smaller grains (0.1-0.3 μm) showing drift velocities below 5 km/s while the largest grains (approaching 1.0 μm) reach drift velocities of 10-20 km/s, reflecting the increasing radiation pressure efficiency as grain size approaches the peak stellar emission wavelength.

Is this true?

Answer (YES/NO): NO